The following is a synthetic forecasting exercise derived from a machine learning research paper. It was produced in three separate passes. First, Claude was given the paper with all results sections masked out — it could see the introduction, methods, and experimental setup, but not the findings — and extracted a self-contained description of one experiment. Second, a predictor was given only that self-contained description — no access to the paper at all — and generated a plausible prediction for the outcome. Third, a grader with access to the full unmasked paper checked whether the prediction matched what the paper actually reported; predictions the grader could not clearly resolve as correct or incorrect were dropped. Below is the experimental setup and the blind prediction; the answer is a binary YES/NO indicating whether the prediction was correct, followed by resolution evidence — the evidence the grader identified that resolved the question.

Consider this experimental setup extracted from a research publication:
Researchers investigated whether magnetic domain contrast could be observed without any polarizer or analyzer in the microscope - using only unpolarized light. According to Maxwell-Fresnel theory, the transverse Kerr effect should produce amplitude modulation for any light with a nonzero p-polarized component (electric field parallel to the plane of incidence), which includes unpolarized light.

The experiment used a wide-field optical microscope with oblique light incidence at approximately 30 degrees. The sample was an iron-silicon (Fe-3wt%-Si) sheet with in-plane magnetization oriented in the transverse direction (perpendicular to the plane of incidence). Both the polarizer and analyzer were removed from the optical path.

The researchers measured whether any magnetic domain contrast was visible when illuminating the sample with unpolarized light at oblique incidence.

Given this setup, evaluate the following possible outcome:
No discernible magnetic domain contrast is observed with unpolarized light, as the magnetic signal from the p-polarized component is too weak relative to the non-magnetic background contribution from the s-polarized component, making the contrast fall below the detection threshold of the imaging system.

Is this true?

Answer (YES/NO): NO